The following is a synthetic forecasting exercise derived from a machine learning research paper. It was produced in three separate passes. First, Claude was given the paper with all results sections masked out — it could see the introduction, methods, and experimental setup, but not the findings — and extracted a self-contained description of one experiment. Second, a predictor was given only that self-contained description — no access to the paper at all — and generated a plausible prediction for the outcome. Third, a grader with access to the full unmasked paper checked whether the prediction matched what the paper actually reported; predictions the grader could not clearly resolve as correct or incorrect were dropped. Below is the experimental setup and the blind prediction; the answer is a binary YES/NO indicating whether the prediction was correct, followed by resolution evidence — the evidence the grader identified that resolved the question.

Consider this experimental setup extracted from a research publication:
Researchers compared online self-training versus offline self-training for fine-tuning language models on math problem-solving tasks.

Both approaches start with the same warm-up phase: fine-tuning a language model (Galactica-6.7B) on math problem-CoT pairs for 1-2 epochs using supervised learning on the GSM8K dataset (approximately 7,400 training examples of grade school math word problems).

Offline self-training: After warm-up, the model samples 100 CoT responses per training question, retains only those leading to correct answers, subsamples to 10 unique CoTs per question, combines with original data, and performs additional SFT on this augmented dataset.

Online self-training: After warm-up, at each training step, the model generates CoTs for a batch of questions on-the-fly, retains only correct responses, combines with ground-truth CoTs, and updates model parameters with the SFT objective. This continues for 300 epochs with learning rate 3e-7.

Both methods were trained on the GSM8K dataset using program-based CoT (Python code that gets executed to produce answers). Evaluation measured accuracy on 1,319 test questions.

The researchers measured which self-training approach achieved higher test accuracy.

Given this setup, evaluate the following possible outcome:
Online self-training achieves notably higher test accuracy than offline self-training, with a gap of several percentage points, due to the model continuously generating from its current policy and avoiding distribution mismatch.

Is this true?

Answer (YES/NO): NO